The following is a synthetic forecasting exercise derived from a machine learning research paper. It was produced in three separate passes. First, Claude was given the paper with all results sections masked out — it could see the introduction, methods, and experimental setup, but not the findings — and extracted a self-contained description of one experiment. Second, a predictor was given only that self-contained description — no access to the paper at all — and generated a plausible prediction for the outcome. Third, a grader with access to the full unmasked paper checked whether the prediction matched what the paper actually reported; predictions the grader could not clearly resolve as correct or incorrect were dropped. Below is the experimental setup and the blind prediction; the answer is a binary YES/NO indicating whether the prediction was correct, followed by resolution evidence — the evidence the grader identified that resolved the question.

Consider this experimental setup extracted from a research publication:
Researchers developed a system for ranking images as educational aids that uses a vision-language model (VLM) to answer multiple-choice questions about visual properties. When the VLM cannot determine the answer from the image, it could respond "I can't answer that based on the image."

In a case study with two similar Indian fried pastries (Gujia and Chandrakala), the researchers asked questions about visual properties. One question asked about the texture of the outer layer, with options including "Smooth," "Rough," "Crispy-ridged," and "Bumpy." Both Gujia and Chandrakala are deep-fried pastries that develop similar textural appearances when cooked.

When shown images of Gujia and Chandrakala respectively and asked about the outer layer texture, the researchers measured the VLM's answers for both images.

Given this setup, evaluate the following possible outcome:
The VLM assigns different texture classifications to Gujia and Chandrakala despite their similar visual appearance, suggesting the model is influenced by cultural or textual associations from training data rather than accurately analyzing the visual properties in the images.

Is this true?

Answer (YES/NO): NO